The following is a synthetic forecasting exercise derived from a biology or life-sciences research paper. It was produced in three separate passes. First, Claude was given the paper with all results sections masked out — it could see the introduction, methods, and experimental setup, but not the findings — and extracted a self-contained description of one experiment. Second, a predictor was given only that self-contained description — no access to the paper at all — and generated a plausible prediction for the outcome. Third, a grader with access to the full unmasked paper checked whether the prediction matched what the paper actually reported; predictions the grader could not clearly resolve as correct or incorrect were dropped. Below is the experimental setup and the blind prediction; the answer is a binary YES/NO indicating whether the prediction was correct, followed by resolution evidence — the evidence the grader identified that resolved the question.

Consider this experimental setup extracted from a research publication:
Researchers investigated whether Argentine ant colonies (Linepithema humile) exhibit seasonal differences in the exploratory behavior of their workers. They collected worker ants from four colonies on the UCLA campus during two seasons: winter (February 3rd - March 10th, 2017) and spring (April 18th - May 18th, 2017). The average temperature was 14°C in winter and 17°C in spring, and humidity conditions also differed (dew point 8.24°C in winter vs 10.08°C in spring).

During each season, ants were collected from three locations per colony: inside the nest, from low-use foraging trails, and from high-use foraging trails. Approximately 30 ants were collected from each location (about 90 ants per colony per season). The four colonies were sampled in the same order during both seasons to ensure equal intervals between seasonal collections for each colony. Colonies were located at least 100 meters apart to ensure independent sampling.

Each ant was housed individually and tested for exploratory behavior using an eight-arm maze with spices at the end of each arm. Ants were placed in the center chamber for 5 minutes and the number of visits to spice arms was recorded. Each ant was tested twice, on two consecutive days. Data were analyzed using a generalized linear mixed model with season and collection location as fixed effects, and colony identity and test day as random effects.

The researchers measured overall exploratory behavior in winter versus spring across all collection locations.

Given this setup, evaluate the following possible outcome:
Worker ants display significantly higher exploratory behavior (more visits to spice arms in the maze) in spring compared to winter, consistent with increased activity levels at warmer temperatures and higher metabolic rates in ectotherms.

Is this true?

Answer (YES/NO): YES